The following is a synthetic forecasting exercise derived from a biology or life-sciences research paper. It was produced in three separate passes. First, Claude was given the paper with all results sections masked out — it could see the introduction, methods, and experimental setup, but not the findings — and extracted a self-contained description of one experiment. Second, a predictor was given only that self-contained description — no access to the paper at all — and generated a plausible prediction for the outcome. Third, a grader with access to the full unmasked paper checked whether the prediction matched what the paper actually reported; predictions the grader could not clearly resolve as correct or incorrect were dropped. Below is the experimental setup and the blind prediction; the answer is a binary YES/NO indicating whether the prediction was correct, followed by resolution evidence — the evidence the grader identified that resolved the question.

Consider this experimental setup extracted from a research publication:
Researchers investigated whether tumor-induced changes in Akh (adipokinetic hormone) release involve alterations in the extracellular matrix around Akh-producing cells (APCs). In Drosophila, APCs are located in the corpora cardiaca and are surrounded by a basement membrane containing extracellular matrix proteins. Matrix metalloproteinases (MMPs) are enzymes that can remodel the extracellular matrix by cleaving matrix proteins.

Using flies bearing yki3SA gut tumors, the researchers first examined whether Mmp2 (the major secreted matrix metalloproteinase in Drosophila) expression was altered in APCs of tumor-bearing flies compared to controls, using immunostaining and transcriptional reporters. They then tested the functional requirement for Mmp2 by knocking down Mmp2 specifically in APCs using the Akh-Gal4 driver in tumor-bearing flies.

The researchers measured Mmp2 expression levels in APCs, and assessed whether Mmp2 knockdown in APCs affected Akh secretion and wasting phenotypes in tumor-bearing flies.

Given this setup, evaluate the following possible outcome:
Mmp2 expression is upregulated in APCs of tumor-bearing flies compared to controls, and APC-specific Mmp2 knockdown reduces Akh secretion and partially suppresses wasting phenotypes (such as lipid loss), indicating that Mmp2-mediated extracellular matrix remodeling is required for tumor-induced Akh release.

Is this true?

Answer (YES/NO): YES